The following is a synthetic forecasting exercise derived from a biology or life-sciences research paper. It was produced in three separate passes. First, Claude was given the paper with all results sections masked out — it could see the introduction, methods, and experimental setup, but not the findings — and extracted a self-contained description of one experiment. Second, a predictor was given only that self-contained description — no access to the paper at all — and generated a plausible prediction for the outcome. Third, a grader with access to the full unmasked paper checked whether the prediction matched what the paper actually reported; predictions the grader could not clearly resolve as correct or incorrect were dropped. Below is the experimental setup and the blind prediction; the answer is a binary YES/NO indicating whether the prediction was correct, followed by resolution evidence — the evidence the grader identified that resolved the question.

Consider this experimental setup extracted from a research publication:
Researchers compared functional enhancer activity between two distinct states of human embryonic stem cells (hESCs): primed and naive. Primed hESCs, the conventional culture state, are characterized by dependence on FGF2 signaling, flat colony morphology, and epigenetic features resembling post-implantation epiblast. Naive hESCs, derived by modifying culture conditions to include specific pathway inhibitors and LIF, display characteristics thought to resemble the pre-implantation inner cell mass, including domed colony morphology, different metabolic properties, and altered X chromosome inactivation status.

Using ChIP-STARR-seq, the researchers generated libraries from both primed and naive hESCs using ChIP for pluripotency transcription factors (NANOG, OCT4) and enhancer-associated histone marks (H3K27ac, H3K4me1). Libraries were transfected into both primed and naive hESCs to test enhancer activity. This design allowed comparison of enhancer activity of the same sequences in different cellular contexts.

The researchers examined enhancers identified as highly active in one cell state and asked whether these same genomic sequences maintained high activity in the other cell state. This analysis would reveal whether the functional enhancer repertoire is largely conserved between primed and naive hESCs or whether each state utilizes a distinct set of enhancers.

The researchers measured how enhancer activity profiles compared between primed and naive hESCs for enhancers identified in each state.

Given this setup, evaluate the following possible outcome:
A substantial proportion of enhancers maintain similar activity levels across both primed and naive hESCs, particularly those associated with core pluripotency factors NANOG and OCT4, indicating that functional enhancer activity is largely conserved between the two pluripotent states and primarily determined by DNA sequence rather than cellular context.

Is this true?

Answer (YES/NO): NO